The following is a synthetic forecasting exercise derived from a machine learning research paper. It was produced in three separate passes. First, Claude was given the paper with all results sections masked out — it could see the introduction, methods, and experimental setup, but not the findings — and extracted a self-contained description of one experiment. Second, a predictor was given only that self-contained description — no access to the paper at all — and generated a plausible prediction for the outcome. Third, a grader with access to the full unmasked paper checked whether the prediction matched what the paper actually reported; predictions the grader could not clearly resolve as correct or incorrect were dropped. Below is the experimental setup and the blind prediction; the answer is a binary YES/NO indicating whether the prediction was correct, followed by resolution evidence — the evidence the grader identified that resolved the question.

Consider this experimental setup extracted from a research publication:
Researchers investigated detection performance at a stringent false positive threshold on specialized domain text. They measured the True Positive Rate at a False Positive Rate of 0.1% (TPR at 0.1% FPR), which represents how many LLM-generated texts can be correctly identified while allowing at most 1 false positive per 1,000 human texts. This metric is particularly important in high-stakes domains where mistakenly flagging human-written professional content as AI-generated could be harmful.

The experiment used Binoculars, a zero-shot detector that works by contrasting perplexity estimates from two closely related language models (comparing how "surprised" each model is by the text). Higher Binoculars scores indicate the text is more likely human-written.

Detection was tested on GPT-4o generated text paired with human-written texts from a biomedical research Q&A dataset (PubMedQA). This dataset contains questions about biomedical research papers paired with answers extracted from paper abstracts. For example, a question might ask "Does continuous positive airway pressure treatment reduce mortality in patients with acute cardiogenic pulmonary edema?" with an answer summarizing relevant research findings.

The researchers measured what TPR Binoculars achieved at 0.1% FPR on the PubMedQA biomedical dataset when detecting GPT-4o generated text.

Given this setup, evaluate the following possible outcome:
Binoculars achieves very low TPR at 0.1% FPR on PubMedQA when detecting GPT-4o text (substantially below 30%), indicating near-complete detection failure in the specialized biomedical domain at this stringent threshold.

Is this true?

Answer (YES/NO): YES